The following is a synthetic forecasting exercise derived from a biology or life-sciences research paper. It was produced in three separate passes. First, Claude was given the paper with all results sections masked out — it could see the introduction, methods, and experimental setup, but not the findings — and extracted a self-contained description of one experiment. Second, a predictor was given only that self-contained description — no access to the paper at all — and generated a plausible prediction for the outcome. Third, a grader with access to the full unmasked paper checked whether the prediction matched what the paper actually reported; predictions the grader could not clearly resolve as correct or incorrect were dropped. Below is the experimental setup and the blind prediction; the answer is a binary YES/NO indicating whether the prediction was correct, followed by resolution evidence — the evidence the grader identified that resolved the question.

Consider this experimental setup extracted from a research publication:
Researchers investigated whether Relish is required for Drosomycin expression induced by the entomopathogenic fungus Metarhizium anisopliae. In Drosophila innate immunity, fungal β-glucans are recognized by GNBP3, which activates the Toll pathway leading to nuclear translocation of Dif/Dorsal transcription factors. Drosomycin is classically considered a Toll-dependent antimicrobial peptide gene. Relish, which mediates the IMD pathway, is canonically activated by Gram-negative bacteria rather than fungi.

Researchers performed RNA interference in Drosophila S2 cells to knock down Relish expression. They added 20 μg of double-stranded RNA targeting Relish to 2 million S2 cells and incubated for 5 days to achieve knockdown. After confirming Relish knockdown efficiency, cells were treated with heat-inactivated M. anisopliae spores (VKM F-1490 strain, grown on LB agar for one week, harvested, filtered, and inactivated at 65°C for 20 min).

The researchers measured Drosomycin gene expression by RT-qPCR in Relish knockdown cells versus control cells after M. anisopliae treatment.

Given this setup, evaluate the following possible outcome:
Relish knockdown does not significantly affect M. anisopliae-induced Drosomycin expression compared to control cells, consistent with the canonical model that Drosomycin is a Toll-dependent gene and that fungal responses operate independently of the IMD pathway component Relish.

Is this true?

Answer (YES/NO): YES